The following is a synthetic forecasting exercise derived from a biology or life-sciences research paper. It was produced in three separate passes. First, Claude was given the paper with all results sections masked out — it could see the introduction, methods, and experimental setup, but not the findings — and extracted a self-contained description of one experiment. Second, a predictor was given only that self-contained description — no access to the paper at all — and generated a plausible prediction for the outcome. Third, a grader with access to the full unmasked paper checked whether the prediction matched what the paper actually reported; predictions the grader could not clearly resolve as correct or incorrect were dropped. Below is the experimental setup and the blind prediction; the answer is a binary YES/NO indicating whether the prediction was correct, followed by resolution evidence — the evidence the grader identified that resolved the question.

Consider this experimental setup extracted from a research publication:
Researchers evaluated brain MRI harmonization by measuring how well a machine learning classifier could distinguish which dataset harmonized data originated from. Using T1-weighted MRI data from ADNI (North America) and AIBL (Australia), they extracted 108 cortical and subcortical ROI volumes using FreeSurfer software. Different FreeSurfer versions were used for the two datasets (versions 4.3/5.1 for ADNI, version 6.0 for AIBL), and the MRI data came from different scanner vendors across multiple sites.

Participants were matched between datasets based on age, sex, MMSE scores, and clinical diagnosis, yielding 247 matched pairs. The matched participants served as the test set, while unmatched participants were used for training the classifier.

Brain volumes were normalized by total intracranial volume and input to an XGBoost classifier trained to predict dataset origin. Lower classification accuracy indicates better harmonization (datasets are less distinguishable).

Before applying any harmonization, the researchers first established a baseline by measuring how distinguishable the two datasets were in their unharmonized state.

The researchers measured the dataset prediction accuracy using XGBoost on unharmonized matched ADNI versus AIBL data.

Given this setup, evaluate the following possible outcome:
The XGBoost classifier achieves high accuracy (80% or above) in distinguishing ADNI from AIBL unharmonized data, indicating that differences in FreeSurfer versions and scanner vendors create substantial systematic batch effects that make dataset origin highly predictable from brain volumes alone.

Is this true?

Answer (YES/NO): YES